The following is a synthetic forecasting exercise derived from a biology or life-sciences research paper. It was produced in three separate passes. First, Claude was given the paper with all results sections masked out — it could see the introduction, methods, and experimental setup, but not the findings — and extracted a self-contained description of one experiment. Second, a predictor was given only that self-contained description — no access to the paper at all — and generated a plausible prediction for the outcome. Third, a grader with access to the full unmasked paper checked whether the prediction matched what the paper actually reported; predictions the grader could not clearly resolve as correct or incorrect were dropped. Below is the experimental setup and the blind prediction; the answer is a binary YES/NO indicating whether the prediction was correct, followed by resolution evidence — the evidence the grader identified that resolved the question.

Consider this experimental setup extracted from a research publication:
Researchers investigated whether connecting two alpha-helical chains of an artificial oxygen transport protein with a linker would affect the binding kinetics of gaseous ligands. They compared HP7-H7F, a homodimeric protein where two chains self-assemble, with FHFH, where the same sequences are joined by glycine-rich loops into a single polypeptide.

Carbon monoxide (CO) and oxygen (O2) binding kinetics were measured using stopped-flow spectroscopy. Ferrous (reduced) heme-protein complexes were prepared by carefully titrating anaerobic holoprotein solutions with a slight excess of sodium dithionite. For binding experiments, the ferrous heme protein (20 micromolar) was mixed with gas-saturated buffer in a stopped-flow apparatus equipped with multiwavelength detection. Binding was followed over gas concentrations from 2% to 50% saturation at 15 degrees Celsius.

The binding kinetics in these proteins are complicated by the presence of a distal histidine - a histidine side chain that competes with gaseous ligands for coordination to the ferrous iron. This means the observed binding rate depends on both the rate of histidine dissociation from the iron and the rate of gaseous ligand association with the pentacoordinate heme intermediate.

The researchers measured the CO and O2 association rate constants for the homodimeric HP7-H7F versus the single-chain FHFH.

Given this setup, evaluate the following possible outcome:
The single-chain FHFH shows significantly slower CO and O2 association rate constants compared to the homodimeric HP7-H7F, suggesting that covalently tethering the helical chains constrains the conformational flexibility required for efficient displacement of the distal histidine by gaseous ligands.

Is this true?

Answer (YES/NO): NO